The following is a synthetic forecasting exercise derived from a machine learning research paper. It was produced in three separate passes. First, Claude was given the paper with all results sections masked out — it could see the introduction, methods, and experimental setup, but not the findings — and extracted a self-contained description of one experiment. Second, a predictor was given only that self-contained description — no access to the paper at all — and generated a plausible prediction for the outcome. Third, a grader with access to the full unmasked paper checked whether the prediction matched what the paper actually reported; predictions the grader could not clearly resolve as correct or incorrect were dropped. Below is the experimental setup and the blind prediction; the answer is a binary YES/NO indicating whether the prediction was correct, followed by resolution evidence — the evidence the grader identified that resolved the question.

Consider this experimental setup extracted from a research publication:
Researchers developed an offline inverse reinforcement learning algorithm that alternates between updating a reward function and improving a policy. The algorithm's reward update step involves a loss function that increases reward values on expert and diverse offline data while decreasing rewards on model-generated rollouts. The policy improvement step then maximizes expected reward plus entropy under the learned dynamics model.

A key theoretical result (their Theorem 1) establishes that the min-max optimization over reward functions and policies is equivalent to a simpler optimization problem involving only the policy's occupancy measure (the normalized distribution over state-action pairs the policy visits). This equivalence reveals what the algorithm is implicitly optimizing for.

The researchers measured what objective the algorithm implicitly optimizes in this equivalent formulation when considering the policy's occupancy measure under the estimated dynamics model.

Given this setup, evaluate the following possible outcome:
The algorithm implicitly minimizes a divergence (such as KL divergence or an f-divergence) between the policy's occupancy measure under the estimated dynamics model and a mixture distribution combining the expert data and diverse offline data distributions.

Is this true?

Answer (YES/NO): YES